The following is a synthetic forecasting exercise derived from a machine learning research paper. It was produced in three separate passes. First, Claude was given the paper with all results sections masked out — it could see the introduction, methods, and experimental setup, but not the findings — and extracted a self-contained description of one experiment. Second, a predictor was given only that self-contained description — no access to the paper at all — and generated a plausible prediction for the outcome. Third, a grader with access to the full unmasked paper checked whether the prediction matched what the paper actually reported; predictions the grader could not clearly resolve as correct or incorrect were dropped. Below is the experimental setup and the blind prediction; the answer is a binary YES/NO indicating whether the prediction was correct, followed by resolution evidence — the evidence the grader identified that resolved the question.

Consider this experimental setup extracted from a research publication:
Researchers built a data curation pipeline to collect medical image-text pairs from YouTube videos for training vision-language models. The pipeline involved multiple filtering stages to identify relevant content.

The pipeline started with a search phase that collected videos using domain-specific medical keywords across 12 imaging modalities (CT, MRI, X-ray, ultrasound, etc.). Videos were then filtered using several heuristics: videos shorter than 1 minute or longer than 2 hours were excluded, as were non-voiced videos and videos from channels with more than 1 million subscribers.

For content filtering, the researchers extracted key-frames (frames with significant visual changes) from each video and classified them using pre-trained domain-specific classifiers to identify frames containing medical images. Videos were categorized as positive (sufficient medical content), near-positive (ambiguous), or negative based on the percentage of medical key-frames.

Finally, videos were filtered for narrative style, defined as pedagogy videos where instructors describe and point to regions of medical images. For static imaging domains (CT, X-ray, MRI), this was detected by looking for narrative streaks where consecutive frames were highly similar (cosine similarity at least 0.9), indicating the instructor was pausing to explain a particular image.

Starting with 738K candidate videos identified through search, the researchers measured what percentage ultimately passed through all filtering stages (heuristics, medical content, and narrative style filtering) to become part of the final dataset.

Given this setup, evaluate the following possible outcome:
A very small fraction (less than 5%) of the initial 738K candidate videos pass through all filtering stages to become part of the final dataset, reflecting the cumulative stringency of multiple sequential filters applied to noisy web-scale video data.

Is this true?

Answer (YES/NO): NO